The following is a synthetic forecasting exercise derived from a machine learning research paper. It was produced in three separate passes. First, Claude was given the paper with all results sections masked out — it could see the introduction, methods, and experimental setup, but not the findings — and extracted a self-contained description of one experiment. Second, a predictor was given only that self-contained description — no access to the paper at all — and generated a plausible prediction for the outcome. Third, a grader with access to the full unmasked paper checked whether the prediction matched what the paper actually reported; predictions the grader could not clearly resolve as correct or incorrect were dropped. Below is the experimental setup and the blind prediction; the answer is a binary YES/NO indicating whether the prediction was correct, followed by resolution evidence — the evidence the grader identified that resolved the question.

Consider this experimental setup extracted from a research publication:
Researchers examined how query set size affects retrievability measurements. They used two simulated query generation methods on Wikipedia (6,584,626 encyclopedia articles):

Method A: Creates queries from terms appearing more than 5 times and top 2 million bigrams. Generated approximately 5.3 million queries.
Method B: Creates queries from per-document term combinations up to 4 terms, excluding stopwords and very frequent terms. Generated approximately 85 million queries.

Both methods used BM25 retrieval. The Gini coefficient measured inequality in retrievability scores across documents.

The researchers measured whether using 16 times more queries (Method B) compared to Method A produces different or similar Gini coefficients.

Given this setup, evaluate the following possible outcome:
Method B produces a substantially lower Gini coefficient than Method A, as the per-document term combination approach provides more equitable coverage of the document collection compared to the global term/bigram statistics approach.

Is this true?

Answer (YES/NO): NO